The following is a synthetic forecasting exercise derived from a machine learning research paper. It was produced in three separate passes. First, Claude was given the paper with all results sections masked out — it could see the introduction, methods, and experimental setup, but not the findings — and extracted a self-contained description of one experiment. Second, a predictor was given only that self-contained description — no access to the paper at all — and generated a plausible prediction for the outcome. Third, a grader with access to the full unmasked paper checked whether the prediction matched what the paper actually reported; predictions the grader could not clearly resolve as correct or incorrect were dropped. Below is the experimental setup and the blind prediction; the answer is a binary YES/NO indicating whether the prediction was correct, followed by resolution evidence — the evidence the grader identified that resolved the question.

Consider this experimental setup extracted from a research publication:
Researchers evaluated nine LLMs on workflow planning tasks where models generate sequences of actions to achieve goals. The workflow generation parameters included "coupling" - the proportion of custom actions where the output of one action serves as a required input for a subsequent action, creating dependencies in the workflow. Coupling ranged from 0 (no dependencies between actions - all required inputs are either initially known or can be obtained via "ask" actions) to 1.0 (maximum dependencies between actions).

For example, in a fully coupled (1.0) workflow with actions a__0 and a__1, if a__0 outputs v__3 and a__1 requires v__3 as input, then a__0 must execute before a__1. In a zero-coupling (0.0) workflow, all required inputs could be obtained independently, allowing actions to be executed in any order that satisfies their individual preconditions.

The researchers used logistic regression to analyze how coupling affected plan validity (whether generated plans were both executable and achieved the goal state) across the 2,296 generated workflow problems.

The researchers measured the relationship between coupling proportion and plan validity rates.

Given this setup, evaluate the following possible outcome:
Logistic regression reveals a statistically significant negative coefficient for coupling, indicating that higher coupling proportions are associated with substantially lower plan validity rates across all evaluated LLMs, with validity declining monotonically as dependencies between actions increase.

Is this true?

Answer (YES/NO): NO